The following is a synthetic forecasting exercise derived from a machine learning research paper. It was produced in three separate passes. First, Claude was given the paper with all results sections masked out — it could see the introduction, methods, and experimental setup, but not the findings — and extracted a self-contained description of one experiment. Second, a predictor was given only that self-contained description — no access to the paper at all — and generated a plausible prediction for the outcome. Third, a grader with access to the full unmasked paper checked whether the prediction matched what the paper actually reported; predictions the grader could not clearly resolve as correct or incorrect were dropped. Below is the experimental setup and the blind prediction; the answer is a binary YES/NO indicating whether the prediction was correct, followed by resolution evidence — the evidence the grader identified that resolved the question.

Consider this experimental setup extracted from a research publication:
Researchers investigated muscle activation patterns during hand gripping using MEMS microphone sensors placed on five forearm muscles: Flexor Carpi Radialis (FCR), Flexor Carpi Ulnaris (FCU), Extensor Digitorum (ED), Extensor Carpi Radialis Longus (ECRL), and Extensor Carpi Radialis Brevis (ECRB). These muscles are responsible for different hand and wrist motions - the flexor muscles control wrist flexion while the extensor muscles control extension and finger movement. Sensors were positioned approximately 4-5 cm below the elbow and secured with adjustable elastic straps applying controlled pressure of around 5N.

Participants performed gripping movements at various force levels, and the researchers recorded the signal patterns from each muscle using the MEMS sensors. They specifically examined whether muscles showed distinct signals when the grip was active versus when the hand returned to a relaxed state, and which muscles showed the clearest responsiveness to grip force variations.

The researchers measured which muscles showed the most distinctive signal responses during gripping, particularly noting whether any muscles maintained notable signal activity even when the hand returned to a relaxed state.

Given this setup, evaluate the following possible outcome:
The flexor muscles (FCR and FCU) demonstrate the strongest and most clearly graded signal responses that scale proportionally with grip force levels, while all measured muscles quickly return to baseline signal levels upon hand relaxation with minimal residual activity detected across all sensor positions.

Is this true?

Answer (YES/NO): NO